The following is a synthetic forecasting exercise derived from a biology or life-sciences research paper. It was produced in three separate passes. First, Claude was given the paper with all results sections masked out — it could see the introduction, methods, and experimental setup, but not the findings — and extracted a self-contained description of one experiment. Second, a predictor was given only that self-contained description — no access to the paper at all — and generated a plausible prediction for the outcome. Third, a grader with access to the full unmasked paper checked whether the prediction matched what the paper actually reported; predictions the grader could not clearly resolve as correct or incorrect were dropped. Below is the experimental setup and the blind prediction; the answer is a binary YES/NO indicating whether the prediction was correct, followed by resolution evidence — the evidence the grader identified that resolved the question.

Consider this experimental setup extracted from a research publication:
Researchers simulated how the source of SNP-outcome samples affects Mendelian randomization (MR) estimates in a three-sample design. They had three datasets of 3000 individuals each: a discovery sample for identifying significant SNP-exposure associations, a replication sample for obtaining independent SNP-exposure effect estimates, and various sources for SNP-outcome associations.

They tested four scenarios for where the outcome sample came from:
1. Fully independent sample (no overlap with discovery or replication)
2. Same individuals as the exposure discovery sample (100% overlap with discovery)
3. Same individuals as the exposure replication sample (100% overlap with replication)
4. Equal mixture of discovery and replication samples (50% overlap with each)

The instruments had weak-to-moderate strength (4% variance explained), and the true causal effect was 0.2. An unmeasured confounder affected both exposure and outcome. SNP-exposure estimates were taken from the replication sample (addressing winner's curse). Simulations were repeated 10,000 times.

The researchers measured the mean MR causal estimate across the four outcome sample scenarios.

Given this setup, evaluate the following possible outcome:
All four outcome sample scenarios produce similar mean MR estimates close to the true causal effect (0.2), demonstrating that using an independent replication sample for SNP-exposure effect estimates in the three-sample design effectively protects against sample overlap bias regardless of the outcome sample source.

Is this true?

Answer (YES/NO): NO